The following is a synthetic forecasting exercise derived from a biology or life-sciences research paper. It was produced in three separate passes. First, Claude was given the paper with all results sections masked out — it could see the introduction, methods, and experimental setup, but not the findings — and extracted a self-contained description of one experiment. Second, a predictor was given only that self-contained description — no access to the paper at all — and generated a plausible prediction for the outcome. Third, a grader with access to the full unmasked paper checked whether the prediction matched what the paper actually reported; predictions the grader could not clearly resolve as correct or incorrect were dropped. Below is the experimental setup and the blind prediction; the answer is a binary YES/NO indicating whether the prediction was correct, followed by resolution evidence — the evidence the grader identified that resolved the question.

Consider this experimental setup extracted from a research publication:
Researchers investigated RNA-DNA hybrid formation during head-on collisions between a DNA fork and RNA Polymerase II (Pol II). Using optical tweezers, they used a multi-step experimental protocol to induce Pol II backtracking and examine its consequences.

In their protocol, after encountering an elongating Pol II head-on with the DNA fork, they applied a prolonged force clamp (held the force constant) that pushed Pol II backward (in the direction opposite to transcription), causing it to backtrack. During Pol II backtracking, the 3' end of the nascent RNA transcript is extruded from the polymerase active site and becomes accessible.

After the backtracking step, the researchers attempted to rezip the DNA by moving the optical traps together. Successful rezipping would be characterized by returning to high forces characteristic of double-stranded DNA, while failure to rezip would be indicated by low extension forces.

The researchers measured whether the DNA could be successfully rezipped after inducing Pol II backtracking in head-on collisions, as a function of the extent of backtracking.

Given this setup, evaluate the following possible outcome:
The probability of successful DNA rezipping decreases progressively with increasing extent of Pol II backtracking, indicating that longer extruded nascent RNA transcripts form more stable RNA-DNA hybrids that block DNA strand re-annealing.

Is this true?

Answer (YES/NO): YES